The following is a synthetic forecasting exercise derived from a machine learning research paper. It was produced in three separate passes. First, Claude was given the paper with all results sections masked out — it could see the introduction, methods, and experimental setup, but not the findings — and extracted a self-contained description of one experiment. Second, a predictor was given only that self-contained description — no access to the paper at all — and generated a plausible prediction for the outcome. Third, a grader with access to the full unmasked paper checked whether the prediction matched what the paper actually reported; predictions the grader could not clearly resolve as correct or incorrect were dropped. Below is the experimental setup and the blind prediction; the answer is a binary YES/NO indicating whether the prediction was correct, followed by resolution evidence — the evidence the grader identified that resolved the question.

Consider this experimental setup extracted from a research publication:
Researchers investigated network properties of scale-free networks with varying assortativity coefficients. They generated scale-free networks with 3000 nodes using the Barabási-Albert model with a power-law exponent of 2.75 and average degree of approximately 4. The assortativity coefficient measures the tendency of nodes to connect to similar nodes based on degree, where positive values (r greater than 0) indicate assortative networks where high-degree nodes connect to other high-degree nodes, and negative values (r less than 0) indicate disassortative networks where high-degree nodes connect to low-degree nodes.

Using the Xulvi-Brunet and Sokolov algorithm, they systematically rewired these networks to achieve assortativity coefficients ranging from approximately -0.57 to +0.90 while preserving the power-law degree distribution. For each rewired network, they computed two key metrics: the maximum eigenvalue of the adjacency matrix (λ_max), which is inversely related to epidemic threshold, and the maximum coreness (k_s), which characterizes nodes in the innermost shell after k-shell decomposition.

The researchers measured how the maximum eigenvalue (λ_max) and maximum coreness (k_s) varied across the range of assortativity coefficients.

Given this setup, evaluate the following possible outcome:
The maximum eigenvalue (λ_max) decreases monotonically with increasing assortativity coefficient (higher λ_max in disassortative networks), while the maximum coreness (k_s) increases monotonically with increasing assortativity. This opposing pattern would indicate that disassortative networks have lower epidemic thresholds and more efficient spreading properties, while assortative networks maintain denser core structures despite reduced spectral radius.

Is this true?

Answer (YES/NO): NO